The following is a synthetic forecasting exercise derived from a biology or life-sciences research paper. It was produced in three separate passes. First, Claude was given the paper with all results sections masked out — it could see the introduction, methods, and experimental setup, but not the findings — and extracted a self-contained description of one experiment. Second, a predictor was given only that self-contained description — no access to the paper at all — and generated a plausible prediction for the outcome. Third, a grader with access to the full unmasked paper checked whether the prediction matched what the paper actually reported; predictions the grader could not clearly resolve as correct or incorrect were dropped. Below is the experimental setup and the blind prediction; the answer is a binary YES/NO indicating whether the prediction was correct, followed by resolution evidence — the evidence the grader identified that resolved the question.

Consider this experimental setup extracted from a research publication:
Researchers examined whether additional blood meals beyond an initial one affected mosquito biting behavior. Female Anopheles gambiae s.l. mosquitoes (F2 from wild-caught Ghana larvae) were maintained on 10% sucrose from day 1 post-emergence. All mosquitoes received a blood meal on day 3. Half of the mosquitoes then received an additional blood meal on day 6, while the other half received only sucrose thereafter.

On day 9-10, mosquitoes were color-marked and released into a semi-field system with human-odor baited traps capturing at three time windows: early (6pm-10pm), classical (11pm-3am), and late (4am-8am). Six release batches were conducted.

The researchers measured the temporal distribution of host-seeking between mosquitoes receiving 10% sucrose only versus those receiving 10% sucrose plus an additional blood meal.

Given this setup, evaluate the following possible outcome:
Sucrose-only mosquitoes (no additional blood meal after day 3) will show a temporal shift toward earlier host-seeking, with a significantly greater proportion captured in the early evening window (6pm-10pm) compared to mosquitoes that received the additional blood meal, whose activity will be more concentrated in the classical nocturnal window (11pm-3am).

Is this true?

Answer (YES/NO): NO